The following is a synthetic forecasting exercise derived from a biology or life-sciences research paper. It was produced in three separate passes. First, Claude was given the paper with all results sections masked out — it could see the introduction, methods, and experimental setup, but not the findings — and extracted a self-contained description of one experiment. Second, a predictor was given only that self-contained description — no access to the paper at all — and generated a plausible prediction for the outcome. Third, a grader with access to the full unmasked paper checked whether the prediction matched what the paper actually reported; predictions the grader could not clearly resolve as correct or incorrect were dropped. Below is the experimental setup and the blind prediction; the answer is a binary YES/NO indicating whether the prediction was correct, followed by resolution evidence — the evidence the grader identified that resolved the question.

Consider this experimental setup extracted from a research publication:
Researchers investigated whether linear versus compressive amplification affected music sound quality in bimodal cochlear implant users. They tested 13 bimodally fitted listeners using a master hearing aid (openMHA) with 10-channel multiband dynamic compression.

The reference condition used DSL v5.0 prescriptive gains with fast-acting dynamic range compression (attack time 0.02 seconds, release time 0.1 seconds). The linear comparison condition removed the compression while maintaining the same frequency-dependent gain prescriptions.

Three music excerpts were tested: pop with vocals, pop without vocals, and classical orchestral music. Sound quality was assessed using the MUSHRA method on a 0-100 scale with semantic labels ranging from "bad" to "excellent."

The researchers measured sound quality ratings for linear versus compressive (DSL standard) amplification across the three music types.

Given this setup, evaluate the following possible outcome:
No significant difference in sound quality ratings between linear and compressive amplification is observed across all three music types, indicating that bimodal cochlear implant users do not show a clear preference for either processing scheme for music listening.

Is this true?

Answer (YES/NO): NO